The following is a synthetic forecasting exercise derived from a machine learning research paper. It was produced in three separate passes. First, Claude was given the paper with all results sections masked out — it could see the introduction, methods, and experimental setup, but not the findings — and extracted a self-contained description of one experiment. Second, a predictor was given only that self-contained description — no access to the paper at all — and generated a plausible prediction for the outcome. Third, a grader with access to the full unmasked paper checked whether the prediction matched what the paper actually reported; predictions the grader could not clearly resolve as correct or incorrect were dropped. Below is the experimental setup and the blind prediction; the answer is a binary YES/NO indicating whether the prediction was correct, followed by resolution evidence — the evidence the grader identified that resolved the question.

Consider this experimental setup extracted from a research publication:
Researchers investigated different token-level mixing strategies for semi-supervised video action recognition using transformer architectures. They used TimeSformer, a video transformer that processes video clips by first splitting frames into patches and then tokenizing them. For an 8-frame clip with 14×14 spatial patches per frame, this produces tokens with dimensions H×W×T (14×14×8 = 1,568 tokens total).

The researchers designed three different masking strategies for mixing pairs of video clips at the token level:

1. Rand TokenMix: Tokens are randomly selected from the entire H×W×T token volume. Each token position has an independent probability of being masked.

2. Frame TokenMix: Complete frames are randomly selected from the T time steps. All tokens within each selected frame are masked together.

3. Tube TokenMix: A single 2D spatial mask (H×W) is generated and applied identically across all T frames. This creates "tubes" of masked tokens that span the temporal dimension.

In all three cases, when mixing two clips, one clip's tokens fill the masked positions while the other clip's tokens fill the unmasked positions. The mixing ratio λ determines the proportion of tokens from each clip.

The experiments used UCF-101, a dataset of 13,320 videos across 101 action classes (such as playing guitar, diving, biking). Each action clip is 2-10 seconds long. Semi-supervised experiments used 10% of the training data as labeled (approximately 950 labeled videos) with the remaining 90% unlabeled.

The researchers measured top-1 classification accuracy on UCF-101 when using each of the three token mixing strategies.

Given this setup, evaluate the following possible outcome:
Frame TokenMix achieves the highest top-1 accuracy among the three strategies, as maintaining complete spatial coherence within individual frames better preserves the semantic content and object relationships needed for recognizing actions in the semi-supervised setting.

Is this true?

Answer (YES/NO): NO